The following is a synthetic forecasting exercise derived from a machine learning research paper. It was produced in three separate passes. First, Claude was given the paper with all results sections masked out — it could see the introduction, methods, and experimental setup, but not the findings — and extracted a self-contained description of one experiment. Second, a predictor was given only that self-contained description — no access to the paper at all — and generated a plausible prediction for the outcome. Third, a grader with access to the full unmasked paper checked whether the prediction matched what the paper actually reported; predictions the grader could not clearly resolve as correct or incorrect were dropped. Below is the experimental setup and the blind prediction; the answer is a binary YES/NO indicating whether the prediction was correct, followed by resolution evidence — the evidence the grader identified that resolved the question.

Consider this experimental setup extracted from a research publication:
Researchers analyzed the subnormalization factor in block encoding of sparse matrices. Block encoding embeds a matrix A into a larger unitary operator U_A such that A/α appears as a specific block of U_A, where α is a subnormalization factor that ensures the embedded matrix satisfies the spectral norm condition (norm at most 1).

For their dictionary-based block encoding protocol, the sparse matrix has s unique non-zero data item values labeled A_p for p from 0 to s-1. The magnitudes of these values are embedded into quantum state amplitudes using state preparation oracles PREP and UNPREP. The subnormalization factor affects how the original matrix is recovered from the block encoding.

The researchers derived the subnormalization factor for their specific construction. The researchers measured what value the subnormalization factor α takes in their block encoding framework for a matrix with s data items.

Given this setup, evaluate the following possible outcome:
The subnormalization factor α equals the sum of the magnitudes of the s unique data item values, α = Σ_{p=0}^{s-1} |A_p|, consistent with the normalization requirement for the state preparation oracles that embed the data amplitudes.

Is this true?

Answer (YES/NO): YES